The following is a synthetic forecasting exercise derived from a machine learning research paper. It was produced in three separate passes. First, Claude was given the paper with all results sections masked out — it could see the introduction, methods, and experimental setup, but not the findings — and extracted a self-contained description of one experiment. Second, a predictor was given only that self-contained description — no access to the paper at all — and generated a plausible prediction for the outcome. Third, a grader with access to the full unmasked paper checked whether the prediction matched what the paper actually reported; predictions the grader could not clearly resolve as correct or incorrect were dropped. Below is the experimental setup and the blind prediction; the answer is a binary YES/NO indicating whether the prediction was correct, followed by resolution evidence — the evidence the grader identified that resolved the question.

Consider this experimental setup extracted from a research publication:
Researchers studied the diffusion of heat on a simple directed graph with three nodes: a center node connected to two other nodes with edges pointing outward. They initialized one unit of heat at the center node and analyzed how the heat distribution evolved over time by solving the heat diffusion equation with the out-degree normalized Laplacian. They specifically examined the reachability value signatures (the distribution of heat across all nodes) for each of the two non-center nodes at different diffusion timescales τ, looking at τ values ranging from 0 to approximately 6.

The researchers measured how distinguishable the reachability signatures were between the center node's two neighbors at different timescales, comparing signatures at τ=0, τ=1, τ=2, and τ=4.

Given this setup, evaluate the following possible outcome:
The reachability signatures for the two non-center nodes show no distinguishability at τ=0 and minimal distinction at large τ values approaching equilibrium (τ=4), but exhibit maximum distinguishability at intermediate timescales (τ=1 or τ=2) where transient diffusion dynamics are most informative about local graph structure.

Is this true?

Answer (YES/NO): YES